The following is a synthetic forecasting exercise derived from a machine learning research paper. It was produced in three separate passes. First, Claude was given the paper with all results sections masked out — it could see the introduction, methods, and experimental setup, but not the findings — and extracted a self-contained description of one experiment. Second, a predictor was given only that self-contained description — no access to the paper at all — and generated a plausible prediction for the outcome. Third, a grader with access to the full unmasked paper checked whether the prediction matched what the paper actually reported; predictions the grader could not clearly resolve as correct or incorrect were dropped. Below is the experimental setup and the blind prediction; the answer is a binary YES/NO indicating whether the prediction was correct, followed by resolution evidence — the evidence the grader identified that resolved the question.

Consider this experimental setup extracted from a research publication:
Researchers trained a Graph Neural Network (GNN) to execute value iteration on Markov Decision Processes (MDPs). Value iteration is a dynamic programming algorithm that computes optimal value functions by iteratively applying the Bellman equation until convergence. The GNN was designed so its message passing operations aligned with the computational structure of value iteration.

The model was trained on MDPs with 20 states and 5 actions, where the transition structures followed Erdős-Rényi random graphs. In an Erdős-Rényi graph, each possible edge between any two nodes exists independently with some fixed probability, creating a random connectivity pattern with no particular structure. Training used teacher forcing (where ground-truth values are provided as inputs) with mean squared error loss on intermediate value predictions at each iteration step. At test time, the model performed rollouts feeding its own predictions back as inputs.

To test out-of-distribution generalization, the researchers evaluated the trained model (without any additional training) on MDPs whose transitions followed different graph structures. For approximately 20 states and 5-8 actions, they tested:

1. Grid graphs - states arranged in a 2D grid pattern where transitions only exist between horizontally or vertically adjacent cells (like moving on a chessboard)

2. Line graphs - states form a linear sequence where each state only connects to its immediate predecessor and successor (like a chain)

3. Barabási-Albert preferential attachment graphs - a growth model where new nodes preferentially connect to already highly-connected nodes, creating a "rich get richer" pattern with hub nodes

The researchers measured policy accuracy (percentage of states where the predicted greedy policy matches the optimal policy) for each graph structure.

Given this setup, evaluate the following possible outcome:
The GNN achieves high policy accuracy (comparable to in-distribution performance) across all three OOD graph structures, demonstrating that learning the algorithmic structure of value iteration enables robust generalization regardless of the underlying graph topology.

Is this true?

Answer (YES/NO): NO